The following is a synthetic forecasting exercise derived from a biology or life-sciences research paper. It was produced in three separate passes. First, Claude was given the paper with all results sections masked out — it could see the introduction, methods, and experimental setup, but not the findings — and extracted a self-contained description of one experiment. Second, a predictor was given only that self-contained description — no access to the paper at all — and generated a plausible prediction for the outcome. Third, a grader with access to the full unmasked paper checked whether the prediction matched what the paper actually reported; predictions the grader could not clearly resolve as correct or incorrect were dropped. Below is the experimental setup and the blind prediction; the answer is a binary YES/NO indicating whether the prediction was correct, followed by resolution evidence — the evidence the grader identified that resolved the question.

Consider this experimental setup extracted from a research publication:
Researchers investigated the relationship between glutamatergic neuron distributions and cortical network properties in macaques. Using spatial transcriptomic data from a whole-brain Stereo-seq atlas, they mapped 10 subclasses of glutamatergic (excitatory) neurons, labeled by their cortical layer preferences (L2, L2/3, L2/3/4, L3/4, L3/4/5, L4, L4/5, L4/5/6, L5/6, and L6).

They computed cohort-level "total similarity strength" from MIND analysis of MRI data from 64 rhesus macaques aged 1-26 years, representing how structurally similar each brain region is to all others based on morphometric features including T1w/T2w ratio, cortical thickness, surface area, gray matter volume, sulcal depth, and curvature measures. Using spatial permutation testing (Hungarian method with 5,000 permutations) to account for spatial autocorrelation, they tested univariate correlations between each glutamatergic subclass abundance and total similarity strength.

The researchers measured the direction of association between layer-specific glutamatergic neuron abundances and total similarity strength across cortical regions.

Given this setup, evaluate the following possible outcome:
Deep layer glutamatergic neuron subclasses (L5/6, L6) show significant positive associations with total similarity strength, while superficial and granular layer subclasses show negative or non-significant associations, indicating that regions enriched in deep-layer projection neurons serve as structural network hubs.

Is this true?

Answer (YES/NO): NO